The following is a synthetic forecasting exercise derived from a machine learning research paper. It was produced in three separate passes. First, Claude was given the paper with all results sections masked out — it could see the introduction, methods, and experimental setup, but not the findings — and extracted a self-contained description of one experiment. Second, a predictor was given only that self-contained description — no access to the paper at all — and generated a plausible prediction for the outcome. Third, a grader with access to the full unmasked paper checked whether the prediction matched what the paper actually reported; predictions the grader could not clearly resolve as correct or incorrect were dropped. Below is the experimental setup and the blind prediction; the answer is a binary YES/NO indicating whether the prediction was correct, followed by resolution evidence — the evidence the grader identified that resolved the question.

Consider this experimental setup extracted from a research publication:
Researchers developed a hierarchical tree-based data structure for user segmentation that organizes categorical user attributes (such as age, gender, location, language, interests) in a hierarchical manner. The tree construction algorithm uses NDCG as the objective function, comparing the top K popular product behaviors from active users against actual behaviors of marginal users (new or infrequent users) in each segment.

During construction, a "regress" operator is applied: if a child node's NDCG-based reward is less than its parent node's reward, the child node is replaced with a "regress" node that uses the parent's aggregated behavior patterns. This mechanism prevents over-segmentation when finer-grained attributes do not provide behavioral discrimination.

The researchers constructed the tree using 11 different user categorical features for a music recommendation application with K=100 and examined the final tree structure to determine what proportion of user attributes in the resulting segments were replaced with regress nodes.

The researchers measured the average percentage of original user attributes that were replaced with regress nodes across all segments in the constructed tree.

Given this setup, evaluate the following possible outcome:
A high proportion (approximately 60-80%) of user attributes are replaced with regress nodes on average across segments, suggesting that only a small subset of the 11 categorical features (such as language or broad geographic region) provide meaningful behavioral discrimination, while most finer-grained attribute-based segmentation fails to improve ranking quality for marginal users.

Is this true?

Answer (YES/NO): NO